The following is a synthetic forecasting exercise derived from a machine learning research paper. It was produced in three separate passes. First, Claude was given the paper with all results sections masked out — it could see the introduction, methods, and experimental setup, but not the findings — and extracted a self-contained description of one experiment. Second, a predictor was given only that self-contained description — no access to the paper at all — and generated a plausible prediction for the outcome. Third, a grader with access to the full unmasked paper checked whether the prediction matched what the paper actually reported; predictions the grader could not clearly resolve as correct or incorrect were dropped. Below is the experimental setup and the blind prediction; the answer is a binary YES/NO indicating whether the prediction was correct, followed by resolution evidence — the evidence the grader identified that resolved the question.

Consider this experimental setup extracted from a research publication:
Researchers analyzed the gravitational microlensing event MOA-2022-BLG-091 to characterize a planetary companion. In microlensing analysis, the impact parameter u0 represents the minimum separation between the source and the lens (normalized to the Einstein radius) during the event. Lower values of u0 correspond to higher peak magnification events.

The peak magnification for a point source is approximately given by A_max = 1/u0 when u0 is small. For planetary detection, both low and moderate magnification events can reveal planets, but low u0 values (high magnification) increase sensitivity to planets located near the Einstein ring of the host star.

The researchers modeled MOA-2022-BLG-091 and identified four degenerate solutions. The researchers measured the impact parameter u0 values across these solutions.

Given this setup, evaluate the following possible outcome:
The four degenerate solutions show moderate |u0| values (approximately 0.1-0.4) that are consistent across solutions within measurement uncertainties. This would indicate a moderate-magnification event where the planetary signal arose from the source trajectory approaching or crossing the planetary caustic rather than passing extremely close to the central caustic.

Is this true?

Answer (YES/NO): NO